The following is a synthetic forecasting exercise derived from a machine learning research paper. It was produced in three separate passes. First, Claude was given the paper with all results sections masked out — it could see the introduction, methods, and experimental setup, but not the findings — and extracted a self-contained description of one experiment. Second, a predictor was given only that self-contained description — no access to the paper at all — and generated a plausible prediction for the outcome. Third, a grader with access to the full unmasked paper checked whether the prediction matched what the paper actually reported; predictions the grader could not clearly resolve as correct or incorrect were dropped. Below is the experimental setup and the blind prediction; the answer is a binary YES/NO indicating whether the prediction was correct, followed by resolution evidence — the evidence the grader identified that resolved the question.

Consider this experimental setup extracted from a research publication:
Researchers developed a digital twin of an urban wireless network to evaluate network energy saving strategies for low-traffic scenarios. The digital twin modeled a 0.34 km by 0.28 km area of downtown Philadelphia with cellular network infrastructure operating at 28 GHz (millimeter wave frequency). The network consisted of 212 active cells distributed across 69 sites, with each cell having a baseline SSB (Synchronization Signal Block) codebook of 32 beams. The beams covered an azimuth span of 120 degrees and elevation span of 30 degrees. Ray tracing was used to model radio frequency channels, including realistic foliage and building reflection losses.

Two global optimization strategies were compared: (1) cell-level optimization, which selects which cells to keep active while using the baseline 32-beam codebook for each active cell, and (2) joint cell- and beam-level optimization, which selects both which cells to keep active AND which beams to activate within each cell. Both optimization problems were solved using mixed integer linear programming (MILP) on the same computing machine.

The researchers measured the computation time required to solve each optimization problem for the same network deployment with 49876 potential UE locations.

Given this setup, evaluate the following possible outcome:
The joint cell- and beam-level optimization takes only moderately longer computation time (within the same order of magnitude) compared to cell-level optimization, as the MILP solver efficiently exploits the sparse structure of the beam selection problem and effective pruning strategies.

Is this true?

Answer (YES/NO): NO